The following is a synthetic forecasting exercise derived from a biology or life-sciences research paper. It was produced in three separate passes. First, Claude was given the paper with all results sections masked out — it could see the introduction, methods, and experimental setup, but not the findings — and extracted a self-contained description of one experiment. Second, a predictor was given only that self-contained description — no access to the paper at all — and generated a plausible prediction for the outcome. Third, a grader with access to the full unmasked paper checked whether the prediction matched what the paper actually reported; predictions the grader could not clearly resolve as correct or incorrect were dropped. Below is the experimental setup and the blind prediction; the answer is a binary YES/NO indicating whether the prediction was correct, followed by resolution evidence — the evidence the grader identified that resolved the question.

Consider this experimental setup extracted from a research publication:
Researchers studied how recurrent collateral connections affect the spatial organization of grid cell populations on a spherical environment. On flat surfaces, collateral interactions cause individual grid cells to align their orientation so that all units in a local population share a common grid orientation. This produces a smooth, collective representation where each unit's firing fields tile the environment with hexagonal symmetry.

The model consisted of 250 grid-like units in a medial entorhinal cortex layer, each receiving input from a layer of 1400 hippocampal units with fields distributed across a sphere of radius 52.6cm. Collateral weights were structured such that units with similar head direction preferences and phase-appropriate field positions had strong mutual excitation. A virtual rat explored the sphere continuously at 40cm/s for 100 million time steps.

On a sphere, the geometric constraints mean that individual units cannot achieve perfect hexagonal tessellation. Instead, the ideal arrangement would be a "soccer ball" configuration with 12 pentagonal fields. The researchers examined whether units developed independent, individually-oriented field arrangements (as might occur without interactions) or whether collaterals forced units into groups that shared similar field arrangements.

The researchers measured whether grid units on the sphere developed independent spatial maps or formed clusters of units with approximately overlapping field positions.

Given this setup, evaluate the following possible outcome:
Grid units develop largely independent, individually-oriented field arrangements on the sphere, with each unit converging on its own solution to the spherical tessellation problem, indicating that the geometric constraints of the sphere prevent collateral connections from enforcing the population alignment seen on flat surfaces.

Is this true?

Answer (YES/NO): NO